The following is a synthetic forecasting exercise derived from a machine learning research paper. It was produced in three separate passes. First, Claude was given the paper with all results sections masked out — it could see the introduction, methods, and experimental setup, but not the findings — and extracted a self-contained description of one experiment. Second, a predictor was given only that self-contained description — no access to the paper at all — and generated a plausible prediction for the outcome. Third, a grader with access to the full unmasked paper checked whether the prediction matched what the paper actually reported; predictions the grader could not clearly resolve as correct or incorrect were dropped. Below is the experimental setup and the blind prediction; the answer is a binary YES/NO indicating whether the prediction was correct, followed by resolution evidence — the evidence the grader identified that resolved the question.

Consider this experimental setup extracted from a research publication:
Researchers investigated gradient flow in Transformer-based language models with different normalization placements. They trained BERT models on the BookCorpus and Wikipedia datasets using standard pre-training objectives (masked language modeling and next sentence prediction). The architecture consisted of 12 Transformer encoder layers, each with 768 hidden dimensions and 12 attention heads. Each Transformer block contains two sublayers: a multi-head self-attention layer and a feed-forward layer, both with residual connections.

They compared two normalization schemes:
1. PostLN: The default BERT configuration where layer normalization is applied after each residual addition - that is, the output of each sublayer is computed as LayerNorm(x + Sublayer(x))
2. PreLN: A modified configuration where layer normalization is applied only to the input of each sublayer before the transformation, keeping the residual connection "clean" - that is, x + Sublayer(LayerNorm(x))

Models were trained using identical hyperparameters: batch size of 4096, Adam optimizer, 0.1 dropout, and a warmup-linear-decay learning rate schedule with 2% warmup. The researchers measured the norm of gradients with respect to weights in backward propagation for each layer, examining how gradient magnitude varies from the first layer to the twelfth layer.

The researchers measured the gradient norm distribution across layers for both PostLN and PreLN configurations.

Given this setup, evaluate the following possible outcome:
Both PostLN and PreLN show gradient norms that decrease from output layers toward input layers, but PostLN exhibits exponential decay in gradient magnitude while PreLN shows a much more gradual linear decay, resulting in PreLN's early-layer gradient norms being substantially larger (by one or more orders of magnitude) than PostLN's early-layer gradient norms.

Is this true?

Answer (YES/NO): NO